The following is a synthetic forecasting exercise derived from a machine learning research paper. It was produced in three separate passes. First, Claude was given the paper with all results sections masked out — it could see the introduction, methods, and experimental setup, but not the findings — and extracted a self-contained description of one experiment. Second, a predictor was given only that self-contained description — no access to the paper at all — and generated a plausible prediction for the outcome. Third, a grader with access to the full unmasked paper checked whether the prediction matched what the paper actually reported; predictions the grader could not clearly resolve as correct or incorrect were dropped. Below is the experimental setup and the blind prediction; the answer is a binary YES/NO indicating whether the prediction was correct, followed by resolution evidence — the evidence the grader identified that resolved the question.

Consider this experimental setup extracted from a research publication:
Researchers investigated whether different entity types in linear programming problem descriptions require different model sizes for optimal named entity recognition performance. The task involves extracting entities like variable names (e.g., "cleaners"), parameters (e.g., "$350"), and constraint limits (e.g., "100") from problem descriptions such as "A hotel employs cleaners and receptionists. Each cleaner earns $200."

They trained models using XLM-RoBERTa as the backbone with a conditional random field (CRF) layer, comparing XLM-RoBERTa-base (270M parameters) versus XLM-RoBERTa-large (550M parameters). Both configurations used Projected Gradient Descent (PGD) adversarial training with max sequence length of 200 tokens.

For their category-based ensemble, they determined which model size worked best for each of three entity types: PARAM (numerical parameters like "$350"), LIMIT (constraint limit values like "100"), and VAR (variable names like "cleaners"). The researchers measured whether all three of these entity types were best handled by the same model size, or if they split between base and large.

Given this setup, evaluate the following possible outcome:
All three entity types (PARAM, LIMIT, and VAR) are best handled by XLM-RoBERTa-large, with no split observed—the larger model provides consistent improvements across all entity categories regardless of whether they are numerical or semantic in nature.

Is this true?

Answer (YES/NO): NO